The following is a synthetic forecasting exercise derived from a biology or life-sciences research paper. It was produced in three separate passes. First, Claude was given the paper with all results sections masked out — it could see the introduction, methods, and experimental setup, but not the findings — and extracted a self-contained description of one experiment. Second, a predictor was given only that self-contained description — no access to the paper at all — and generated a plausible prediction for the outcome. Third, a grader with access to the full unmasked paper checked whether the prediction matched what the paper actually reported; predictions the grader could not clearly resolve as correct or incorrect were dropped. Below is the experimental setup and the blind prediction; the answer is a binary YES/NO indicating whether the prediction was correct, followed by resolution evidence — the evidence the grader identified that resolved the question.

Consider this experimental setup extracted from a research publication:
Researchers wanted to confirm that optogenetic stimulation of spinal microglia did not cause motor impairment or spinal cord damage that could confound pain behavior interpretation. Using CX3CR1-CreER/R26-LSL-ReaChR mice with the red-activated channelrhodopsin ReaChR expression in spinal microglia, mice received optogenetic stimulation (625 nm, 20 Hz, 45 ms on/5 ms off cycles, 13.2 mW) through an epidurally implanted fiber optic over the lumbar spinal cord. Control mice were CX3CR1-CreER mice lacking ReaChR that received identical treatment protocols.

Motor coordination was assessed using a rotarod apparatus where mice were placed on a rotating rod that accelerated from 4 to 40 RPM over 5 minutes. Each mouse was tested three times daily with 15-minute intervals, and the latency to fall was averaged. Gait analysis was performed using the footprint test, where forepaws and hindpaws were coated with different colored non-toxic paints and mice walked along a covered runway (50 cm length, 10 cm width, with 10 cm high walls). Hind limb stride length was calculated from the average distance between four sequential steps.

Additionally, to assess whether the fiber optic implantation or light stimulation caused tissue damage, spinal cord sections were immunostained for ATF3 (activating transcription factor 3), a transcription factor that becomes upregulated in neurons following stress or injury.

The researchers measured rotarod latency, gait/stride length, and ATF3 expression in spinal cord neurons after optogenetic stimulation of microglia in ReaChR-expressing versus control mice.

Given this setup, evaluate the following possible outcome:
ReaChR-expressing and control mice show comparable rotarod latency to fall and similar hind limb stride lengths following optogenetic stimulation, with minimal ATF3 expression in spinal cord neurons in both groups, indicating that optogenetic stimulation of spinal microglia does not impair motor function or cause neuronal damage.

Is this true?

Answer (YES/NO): YES